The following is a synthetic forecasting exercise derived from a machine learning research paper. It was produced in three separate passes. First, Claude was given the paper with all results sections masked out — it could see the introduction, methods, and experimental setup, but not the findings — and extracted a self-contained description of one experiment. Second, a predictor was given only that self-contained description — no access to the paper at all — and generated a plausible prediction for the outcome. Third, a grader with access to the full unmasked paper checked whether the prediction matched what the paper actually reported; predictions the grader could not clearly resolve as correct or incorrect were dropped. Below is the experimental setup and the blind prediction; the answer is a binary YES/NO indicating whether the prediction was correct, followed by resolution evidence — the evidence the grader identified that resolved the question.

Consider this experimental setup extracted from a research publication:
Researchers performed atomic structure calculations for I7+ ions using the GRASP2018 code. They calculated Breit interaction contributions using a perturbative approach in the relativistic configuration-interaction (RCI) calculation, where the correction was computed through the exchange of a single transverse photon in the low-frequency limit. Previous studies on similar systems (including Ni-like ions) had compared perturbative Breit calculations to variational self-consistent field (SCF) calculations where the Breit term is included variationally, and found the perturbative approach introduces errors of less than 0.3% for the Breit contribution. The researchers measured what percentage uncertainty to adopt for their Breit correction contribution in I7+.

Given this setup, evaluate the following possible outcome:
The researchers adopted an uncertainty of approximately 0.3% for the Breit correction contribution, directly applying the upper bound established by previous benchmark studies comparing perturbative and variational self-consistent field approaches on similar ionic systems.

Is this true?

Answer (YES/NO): NO